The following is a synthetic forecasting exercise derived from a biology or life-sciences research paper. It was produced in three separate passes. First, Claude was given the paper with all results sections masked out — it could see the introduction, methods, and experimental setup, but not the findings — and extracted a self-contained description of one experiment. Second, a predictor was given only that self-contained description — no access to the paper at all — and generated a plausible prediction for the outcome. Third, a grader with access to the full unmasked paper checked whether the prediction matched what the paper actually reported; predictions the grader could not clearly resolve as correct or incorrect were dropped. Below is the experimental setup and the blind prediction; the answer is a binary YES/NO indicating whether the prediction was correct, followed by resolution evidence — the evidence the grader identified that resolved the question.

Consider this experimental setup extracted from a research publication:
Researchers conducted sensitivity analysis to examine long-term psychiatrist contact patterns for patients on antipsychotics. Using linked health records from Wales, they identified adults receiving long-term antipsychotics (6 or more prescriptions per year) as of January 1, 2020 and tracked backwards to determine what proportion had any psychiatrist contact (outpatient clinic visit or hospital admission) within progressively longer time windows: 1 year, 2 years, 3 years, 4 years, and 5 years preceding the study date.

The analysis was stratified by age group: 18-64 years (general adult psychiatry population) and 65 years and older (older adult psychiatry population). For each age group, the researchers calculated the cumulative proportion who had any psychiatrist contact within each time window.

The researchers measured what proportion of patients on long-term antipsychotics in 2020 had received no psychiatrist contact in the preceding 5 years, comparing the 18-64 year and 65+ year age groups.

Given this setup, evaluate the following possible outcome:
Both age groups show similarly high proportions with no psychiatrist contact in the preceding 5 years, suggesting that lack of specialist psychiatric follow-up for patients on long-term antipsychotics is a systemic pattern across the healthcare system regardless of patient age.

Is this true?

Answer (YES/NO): NO